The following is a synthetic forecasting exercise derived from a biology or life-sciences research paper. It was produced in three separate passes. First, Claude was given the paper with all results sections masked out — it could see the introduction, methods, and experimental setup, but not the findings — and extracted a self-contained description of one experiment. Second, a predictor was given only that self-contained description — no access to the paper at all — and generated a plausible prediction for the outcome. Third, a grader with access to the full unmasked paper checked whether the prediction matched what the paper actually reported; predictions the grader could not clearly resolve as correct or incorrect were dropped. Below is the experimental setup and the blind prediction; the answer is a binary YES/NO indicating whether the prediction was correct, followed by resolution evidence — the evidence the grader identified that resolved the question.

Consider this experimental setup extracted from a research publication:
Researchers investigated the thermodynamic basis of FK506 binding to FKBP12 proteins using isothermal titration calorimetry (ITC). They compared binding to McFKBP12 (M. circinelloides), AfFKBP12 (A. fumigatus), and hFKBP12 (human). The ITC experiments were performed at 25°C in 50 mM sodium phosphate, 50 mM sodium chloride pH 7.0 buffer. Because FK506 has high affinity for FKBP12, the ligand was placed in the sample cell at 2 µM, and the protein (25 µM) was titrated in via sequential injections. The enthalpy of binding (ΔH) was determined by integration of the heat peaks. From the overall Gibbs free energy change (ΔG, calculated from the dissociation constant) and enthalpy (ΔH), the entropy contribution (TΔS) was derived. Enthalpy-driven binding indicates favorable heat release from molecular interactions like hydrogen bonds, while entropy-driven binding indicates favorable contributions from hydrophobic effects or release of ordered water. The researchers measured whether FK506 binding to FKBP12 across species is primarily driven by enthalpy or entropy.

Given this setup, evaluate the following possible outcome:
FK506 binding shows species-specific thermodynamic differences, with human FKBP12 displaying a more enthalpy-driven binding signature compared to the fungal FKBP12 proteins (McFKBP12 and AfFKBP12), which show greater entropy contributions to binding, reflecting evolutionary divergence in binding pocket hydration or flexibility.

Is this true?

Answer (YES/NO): YES